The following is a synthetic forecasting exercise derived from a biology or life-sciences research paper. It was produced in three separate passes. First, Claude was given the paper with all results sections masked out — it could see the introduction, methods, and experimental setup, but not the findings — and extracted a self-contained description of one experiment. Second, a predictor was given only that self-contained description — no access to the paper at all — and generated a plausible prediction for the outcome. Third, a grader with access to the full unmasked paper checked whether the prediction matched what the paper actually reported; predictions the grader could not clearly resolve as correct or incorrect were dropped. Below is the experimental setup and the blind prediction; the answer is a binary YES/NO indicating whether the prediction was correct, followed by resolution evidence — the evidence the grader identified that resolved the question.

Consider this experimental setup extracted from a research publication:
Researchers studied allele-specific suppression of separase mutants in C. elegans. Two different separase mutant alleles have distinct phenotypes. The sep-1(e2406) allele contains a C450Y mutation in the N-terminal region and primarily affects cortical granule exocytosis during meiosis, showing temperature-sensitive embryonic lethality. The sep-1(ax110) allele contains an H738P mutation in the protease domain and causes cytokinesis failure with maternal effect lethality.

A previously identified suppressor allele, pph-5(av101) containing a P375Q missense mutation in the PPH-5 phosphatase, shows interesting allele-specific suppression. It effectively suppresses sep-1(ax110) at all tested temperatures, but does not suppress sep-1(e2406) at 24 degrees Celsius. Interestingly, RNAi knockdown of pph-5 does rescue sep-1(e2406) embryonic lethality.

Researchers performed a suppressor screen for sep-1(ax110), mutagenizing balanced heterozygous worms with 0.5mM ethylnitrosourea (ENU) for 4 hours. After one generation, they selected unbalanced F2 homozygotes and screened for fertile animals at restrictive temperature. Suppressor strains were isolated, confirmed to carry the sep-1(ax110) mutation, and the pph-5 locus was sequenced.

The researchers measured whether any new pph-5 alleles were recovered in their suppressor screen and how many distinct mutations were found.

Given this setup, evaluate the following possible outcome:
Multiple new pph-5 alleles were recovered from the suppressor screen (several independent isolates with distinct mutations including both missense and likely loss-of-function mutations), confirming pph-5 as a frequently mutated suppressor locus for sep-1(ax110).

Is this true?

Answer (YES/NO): NO